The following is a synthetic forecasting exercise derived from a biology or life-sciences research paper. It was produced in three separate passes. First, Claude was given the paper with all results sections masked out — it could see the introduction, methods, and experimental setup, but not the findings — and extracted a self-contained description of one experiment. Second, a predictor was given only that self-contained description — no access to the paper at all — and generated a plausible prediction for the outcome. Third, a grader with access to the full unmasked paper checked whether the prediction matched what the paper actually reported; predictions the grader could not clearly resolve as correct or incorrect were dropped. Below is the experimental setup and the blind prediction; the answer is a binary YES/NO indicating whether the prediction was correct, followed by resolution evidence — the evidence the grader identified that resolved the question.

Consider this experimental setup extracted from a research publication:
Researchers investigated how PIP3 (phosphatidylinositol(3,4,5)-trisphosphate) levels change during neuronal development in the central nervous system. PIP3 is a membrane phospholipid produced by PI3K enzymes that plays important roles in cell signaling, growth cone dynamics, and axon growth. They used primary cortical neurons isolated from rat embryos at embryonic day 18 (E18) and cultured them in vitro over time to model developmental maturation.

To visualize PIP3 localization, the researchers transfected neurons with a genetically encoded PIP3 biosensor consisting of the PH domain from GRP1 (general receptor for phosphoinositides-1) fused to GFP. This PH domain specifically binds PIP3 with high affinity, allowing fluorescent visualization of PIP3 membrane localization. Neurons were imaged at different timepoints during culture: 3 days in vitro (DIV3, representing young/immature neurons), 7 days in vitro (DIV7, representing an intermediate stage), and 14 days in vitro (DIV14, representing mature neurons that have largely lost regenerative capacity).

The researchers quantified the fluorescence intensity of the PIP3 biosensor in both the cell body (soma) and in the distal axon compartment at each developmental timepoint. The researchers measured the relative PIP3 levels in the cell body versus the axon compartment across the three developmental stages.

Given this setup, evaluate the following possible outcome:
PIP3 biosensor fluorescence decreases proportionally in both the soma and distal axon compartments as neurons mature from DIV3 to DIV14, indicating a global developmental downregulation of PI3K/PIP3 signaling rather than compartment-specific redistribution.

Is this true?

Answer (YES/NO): NO